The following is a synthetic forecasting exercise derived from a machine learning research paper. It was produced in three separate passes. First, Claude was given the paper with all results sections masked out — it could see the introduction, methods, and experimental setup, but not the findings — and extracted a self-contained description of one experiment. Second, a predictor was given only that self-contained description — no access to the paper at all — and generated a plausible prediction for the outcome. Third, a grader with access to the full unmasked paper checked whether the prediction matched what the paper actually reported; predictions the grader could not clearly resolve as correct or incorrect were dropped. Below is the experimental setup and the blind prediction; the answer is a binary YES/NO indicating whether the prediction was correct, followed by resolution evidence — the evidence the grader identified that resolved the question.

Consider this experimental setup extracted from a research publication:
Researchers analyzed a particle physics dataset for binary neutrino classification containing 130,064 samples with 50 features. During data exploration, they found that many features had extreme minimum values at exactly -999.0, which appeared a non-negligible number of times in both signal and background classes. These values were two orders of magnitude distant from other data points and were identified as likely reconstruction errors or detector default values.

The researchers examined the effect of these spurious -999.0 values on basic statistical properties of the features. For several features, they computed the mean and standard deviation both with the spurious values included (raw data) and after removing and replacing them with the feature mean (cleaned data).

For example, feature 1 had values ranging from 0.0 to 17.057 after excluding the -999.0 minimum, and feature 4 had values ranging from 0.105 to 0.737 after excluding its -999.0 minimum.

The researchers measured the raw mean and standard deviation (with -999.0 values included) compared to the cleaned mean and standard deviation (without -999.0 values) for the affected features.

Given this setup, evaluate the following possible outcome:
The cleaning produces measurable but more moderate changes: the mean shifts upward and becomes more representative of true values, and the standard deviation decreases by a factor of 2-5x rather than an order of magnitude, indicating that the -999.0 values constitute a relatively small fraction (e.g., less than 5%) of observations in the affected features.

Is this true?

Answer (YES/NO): NO